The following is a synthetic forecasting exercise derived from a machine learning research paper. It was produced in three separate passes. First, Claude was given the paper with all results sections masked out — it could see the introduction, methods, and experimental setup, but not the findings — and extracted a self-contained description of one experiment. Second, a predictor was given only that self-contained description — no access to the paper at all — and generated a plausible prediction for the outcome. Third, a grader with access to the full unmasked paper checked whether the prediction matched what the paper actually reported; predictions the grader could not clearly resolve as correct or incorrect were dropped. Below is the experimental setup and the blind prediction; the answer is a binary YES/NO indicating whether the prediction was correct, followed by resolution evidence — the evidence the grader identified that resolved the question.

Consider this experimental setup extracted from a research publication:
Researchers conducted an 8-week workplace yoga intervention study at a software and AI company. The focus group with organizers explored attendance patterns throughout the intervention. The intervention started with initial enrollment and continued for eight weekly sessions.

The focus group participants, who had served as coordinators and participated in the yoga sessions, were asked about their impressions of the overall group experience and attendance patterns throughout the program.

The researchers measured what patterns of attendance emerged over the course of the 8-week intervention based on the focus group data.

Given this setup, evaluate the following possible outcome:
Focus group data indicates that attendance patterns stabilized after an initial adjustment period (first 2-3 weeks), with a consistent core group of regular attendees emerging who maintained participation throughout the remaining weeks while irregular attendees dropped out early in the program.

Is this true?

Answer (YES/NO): YES